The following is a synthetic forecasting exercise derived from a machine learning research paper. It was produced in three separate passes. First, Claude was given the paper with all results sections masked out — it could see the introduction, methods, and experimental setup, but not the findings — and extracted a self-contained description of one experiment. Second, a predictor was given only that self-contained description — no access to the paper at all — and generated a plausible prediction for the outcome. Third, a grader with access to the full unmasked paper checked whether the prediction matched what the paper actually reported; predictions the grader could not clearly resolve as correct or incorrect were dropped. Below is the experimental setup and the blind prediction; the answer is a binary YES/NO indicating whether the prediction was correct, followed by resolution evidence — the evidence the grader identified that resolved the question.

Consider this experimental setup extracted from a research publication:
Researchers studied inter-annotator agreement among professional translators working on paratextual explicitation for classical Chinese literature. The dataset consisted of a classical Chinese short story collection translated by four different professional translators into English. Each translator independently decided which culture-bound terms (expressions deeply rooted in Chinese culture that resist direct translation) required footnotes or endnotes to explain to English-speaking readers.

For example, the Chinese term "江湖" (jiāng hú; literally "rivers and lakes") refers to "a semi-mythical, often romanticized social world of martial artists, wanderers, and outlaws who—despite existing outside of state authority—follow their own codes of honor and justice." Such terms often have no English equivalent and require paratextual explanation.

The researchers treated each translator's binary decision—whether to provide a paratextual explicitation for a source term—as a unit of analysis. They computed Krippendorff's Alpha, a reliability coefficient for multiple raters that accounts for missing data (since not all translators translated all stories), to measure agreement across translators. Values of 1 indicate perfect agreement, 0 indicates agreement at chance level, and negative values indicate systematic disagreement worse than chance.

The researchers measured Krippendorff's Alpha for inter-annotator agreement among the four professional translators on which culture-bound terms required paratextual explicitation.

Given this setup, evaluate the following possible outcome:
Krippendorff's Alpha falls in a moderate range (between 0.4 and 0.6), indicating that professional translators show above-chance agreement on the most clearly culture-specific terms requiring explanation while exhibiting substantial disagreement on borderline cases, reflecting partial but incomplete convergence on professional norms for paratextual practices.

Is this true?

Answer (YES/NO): NO